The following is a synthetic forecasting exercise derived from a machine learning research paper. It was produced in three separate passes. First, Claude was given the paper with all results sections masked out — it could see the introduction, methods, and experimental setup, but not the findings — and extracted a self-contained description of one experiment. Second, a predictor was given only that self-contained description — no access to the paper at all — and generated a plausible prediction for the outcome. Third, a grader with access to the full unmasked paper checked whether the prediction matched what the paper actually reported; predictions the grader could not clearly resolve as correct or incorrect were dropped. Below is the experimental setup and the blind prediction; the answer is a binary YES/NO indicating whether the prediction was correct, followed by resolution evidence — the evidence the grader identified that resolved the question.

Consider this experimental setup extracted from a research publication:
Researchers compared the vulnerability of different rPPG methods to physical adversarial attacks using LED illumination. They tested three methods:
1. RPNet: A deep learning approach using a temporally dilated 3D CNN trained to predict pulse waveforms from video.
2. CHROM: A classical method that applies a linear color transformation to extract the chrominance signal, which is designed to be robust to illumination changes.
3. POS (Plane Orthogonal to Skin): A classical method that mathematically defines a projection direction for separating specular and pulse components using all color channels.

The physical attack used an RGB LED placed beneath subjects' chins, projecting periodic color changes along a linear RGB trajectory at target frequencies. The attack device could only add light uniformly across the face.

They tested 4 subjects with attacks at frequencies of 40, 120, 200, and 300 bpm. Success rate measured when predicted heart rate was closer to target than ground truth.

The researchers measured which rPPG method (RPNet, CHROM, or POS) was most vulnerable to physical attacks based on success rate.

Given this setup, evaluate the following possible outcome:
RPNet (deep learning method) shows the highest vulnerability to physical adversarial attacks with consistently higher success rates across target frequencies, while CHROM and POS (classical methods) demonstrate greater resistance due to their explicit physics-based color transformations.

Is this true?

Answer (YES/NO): NO